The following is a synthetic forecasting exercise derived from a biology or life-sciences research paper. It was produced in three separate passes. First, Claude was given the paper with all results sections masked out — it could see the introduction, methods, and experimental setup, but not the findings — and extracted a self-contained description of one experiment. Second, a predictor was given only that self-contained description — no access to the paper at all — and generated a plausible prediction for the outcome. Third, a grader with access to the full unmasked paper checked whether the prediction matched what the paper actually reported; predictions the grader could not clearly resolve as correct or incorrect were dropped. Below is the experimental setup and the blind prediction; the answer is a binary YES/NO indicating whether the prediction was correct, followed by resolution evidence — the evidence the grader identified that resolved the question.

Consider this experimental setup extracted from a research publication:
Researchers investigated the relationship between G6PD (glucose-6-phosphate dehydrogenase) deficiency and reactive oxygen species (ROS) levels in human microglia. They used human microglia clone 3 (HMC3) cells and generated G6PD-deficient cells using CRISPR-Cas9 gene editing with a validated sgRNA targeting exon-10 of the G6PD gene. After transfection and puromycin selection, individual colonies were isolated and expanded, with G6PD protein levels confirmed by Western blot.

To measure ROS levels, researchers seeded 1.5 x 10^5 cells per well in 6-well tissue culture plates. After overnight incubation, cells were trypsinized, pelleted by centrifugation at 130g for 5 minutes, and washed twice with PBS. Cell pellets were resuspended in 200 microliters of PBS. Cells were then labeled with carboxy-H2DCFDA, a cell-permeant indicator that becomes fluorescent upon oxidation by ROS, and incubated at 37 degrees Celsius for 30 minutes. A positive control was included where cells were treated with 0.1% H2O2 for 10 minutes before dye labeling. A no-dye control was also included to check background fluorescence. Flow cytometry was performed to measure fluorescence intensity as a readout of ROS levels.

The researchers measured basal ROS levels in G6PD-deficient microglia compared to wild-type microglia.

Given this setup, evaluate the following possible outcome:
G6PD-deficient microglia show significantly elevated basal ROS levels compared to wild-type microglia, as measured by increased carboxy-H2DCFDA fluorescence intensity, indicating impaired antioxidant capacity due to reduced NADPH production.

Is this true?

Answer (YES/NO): YES